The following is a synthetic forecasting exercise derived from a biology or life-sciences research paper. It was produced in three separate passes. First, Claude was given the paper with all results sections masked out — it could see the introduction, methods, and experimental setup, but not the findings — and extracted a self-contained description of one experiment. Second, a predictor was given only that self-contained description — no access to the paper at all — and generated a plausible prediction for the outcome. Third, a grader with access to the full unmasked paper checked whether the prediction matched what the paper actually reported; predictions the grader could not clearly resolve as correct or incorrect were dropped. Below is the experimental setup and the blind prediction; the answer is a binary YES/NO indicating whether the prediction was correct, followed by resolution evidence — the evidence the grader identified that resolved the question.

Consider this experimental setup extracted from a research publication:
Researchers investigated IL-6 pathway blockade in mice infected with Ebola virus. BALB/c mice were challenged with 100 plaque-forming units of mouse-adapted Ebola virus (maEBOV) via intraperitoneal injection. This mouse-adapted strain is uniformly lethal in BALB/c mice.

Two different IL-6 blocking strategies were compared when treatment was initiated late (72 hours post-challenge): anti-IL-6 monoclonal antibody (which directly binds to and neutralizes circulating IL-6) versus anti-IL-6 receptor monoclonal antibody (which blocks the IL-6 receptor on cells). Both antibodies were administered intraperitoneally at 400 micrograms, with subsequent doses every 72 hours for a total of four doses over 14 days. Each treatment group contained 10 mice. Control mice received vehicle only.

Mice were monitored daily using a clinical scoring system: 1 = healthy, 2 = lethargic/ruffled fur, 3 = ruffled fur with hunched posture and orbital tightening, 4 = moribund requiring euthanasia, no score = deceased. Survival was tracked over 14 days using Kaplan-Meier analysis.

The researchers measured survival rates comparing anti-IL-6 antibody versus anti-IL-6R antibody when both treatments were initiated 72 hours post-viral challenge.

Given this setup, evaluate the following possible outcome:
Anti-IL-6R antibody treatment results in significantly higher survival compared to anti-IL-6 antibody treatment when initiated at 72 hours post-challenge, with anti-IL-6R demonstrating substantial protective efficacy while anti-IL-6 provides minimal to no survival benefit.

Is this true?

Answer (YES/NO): NO